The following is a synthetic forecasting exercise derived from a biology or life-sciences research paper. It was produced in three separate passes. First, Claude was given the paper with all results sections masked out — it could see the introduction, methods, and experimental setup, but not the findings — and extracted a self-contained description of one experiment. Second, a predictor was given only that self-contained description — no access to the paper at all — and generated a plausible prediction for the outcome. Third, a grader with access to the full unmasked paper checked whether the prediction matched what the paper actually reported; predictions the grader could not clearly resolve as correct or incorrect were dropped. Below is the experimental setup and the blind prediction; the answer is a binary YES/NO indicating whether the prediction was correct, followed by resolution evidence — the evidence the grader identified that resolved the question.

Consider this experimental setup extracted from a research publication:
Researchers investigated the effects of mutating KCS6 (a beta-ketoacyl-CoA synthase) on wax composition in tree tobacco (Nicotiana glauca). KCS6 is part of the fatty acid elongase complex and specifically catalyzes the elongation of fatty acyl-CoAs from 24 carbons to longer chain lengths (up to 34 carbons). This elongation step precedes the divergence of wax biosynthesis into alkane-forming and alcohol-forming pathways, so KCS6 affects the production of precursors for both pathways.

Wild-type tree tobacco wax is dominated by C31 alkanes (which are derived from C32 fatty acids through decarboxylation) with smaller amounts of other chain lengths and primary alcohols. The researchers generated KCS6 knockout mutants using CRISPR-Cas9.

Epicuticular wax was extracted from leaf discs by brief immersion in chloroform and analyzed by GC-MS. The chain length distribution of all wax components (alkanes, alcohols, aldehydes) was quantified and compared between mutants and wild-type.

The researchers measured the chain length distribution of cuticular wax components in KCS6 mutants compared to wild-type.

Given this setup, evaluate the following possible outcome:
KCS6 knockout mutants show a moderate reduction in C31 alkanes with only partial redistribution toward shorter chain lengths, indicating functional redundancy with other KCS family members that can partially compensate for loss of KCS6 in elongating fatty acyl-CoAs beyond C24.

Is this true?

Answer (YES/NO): NO